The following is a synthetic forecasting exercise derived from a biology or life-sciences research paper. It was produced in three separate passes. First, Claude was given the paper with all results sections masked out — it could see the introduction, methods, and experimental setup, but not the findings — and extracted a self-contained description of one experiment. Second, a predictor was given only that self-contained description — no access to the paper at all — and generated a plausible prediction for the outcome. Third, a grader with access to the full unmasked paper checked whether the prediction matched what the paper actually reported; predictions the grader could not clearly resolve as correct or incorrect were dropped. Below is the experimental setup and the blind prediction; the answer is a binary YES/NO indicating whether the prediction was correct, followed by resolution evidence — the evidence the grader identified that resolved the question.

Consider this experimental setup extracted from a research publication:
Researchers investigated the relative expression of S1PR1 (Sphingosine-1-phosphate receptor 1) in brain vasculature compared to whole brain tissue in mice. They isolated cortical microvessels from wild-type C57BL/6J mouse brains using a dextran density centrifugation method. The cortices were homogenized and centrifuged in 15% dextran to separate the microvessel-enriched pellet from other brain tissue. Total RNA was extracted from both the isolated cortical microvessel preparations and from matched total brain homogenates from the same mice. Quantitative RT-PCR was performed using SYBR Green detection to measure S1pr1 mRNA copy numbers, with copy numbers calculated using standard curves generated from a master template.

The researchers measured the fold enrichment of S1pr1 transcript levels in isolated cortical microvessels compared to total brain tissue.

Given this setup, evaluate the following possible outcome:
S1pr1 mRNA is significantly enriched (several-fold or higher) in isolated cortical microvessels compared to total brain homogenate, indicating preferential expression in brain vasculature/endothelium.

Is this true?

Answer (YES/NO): YES